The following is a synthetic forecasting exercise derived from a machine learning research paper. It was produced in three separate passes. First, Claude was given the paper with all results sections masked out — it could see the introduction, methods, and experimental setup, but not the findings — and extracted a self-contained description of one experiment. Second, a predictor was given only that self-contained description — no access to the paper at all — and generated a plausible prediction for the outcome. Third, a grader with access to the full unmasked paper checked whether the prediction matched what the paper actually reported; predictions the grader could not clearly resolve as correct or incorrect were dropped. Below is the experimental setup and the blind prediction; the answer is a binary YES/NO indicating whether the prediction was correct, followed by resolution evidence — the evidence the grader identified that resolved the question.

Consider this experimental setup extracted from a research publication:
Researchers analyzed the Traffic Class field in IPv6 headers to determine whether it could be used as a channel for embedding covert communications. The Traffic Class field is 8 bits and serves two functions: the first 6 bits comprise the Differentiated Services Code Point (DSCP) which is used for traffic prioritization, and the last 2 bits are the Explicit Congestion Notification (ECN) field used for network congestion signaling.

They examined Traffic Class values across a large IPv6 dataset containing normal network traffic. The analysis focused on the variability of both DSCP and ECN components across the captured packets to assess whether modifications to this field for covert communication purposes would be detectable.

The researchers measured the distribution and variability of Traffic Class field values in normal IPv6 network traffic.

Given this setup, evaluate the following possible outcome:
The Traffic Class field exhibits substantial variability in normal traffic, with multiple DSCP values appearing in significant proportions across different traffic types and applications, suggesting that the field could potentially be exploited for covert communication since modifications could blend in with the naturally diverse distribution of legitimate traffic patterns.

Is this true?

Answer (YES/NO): NO